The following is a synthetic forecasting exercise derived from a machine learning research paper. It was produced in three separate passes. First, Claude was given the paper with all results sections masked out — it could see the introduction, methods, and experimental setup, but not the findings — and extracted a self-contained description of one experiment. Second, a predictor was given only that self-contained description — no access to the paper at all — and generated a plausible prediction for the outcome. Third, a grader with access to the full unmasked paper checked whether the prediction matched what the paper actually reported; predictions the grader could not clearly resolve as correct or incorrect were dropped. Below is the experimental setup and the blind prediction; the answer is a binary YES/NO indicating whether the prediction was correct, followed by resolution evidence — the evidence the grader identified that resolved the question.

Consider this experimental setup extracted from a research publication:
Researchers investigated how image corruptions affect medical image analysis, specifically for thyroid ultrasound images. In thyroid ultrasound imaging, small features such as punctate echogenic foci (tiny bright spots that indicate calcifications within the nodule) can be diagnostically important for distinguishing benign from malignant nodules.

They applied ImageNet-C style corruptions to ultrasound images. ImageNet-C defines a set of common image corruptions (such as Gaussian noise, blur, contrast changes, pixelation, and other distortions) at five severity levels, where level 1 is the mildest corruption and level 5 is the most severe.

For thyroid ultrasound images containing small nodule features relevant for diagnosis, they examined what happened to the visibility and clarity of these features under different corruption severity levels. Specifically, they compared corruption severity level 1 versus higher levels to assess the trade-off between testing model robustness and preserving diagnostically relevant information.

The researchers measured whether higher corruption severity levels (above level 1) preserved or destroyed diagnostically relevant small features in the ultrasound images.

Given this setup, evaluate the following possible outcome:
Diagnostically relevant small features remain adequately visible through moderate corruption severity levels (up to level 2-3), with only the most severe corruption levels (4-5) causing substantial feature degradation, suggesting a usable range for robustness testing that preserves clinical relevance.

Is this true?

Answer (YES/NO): NO